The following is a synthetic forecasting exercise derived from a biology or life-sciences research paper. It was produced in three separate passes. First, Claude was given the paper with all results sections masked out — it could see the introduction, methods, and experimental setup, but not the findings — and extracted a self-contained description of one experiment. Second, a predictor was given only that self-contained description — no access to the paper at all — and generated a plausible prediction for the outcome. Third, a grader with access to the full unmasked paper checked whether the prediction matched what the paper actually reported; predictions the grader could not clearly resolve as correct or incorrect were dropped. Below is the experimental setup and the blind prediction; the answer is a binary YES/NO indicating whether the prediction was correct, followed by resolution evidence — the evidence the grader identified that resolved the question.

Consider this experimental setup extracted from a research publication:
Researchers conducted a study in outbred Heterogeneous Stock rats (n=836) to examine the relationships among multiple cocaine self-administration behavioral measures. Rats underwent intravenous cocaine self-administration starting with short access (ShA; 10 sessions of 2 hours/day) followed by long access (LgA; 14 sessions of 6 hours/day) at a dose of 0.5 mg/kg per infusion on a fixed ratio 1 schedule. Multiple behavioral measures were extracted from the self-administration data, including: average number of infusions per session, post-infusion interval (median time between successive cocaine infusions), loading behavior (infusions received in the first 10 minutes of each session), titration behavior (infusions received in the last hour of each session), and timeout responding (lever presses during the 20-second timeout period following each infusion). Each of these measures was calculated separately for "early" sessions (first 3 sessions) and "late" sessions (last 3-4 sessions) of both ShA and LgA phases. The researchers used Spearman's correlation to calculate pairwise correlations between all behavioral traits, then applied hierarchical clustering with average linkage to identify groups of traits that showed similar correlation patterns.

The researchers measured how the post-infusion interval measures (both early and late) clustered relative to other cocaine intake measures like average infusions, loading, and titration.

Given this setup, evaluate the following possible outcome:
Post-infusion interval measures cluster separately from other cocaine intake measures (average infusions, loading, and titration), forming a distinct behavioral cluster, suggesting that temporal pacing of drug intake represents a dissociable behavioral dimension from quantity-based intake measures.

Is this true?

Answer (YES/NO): YES